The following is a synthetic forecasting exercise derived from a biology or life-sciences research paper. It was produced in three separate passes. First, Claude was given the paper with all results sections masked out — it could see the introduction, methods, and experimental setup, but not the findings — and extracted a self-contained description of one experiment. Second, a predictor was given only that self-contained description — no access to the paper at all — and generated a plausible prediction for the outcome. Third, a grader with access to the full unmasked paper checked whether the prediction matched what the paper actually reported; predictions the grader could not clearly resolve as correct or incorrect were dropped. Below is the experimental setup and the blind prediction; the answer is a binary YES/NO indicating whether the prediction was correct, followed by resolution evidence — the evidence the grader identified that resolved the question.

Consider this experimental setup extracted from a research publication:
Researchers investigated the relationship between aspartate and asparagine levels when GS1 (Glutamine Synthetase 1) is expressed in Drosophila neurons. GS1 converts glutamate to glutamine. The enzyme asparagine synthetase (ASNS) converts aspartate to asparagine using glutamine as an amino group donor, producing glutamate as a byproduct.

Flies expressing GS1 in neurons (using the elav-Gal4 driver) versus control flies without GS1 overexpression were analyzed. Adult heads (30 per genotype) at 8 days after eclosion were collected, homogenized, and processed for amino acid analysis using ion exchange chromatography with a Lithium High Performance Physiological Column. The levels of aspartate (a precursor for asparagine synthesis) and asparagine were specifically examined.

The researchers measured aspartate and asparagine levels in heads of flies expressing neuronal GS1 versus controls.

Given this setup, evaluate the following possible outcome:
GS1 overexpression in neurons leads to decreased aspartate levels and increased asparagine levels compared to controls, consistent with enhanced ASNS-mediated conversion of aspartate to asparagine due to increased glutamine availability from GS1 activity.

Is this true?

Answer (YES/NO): YES